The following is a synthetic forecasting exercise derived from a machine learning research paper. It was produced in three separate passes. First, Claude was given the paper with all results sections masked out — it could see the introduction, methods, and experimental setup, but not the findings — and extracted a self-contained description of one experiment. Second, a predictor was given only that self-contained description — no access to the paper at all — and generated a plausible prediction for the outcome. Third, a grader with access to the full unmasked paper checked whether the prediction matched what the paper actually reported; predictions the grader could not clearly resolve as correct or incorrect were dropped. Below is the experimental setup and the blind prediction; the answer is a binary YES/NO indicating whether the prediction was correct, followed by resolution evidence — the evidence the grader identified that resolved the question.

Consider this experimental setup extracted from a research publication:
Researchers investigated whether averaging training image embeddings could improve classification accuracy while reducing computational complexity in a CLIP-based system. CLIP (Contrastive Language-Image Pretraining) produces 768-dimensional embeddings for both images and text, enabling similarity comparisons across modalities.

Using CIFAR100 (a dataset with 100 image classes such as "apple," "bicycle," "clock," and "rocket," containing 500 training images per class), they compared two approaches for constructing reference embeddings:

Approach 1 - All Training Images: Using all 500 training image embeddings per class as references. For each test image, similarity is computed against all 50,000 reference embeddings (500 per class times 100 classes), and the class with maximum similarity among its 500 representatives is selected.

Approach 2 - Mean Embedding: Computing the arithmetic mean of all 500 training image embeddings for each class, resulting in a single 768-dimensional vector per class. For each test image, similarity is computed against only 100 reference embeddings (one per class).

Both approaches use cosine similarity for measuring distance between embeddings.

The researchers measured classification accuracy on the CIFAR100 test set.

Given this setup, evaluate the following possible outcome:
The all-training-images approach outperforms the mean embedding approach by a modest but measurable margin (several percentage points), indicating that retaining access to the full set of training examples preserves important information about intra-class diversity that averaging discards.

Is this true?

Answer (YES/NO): NO